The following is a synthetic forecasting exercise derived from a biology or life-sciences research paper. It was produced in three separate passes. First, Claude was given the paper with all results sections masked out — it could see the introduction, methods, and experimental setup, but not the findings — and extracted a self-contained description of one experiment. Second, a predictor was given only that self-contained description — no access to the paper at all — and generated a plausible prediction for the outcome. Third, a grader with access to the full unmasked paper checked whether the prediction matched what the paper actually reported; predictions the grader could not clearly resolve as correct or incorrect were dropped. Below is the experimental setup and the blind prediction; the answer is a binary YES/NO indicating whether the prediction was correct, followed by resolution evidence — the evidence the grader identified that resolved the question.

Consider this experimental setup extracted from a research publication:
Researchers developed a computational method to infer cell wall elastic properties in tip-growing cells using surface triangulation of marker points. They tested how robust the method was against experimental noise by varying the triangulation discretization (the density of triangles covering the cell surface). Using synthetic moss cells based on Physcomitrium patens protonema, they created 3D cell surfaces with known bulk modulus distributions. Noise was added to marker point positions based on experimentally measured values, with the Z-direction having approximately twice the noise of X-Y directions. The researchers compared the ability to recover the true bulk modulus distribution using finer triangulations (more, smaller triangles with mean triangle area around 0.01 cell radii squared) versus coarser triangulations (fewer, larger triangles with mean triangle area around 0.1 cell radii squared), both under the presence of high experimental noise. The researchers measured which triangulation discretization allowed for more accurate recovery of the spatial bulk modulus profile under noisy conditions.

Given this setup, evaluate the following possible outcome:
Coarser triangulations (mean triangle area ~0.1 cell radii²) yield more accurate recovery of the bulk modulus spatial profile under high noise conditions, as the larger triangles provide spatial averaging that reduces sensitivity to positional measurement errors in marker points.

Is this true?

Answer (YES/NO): YES